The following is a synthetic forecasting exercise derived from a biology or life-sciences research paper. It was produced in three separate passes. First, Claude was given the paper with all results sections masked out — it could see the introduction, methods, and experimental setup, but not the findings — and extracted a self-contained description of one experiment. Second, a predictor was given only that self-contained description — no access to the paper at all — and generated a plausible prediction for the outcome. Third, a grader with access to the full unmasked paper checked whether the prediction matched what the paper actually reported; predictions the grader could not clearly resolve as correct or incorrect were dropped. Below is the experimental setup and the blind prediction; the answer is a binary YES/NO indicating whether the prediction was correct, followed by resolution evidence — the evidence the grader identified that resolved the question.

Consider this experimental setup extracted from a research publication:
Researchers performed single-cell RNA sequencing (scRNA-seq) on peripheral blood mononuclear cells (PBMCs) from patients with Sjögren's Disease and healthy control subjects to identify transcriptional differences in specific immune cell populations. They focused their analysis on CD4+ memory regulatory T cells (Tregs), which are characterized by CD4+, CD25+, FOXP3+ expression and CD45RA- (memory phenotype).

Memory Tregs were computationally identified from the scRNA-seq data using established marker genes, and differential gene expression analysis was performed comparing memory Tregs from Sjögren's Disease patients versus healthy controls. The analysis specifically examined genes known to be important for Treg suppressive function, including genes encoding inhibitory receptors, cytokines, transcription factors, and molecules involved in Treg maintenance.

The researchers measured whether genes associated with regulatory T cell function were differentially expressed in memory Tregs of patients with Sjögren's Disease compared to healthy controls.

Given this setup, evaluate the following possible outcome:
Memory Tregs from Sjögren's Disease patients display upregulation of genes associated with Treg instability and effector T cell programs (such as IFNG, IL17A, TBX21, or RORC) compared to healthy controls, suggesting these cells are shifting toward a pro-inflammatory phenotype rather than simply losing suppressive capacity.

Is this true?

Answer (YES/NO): NO